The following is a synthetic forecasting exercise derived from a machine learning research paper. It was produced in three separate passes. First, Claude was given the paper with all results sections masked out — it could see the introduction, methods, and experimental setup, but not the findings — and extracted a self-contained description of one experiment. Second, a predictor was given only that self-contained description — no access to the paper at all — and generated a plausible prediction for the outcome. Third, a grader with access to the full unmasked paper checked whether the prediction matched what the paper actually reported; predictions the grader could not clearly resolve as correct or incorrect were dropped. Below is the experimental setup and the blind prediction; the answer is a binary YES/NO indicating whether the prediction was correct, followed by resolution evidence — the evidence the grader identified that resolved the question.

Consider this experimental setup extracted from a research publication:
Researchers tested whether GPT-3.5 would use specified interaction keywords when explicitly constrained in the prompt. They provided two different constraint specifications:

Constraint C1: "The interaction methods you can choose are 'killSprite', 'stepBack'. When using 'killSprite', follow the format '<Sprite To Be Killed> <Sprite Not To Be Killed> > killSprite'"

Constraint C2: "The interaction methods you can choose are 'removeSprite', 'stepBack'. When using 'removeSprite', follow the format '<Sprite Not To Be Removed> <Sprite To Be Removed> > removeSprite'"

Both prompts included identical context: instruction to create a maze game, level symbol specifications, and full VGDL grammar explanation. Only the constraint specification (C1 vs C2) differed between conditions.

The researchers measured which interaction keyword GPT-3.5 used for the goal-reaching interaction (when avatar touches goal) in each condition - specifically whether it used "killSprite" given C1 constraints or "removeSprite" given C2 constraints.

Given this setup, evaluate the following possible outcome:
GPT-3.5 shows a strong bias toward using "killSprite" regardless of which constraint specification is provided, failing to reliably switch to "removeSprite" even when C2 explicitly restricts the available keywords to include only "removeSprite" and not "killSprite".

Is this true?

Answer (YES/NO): NO